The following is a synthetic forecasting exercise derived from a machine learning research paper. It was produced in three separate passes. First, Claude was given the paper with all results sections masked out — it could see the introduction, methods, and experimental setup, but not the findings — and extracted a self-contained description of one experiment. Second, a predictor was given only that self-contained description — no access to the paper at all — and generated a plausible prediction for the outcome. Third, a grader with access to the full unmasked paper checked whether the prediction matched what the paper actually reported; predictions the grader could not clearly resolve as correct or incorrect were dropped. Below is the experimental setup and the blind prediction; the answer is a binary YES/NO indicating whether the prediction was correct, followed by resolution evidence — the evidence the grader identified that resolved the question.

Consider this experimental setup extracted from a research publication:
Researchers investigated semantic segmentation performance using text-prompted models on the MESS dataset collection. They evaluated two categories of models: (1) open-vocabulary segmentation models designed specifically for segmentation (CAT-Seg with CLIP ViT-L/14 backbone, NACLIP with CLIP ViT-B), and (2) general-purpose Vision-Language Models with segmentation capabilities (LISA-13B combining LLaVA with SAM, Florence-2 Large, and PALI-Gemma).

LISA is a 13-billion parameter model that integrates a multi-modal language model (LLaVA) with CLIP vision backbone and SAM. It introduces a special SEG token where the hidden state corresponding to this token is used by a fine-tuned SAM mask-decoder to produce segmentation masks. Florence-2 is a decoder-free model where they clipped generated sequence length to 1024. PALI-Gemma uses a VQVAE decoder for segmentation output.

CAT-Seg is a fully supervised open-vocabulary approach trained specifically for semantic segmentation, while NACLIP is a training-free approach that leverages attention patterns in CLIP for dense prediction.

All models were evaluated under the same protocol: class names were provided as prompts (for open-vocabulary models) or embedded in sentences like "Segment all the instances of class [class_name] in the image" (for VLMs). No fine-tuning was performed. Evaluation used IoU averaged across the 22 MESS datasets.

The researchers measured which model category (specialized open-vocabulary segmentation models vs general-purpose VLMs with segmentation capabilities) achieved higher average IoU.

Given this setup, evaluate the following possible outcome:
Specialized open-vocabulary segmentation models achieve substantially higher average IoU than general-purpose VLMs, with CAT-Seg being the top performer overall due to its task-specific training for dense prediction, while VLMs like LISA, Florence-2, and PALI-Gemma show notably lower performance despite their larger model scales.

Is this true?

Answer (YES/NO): NO